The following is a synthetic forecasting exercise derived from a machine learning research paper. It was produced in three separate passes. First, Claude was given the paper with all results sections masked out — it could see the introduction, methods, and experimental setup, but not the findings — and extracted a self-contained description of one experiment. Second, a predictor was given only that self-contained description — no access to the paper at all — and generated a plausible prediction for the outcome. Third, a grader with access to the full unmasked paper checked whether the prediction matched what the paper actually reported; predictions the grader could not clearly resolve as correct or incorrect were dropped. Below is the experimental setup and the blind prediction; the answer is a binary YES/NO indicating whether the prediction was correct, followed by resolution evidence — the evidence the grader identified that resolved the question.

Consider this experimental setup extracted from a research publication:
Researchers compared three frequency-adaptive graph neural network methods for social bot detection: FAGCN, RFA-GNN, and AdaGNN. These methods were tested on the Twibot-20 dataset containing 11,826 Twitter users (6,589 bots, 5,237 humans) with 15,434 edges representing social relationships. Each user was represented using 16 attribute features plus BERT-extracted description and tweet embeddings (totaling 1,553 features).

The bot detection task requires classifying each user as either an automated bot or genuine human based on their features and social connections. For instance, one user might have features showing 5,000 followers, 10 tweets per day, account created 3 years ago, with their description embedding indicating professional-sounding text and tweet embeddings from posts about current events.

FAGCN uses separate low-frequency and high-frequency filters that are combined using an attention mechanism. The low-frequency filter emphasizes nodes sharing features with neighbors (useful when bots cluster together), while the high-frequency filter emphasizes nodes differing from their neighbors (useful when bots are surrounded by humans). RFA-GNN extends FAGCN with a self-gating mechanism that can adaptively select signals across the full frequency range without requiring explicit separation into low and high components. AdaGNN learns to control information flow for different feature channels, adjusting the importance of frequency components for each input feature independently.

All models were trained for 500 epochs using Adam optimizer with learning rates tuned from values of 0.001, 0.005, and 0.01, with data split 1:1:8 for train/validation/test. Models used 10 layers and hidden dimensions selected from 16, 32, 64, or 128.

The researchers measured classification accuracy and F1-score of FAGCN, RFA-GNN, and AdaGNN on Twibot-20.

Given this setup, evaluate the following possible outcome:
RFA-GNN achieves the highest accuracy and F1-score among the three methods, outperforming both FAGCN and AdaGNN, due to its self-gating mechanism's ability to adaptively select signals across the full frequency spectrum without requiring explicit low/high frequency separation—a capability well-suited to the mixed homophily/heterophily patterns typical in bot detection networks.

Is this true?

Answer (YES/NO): YES